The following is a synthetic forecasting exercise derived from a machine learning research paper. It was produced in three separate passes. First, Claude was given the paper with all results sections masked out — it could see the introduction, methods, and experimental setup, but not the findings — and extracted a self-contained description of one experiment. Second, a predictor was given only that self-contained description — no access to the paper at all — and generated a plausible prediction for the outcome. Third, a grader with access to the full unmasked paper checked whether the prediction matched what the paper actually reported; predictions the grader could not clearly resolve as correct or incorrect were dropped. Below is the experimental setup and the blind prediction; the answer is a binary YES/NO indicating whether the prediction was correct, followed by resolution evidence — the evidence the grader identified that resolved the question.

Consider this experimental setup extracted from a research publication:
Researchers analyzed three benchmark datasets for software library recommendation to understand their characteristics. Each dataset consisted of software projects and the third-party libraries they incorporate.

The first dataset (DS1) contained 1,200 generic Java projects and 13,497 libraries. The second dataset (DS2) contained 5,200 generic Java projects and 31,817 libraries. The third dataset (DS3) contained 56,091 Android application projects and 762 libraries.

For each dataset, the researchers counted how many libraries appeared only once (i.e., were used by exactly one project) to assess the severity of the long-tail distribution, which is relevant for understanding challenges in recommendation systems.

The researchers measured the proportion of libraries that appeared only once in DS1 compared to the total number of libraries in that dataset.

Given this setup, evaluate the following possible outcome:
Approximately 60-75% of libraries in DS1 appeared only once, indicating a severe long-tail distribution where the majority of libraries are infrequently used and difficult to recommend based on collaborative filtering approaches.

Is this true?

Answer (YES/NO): NO